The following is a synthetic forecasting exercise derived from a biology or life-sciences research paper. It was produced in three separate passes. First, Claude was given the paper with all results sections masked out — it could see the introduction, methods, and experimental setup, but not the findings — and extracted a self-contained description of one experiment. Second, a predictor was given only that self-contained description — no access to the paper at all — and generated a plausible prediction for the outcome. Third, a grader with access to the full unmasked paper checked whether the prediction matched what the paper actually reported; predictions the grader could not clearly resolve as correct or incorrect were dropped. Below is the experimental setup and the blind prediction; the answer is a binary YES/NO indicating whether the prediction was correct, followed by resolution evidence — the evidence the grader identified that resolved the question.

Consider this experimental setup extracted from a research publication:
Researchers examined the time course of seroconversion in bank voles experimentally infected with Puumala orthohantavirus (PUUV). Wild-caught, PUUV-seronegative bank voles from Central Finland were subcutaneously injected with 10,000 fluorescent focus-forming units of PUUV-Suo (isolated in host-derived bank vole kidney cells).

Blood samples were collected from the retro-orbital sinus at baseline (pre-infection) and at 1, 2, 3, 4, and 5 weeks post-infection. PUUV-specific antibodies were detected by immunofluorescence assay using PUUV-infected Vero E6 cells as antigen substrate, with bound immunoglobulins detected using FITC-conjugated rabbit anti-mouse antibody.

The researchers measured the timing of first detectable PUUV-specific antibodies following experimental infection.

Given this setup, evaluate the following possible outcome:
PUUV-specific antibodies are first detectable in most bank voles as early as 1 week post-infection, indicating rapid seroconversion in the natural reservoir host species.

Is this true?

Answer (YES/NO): NO